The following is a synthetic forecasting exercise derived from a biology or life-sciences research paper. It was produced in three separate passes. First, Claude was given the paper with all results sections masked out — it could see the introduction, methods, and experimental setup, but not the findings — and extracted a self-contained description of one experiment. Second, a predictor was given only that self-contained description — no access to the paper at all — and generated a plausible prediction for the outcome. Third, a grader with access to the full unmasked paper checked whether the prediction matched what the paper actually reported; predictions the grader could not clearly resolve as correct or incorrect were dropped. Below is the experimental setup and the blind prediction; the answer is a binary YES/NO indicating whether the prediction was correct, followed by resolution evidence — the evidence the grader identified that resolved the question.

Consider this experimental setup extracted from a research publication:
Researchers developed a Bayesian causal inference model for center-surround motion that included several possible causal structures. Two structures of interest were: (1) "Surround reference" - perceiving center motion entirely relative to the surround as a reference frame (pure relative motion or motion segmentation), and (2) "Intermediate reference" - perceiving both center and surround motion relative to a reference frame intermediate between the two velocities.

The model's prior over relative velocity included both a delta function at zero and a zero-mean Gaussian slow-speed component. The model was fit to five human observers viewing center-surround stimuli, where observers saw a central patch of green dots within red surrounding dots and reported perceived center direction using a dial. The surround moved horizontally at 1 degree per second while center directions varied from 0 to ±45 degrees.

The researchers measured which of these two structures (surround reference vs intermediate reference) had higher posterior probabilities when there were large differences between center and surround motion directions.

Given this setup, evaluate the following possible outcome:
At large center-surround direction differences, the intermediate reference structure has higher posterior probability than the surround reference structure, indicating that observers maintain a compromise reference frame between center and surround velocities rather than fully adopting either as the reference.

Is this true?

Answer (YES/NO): YES